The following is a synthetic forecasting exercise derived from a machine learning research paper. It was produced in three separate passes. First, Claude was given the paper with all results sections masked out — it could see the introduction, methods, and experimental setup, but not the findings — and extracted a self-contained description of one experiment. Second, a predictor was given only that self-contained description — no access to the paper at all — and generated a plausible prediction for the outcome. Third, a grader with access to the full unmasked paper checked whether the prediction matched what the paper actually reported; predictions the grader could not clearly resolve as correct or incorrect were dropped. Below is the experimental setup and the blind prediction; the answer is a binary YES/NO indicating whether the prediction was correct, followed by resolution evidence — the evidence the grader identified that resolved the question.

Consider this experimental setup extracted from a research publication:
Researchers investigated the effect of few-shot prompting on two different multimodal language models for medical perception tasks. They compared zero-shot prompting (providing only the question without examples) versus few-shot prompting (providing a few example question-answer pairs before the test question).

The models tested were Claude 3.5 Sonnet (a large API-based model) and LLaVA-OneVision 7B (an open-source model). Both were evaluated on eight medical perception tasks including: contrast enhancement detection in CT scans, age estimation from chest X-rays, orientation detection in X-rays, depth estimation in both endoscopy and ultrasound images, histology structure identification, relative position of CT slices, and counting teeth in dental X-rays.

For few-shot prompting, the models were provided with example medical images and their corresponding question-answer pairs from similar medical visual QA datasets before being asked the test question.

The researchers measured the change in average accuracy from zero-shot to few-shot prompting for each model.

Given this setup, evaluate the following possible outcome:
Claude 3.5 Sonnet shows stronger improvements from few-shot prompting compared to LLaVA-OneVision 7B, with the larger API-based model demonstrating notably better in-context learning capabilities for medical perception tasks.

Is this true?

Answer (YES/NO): YES